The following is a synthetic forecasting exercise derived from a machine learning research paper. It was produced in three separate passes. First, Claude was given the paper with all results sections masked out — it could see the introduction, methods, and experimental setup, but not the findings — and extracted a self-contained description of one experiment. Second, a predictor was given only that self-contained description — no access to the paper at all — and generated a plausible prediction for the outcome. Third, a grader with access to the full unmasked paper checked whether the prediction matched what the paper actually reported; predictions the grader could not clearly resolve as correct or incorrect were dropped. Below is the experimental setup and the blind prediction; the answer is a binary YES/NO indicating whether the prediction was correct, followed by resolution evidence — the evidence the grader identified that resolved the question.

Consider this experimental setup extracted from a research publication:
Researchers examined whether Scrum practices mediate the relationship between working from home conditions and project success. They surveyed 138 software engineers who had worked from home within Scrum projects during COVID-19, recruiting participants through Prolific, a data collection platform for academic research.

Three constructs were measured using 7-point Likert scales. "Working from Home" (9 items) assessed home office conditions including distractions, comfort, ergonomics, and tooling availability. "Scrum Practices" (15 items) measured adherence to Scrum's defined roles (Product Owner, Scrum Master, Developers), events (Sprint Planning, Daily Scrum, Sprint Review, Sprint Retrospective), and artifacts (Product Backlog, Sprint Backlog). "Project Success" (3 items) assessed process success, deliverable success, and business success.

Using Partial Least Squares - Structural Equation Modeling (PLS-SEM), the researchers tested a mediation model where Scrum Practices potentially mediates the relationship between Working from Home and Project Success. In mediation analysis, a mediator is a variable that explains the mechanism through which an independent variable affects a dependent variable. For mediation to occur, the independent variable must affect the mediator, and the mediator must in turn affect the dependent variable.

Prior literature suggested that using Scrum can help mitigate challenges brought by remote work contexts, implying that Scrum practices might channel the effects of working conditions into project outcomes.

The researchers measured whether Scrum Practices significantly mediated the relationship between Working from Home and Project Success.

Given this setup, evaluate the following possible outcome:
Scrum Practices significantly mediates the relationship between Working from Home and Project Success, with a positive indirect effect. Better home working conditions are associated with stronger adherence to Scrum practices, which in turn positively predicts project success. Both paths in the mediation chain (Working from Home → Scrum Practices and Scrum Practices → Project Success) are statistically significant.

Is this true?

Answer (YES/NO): YES